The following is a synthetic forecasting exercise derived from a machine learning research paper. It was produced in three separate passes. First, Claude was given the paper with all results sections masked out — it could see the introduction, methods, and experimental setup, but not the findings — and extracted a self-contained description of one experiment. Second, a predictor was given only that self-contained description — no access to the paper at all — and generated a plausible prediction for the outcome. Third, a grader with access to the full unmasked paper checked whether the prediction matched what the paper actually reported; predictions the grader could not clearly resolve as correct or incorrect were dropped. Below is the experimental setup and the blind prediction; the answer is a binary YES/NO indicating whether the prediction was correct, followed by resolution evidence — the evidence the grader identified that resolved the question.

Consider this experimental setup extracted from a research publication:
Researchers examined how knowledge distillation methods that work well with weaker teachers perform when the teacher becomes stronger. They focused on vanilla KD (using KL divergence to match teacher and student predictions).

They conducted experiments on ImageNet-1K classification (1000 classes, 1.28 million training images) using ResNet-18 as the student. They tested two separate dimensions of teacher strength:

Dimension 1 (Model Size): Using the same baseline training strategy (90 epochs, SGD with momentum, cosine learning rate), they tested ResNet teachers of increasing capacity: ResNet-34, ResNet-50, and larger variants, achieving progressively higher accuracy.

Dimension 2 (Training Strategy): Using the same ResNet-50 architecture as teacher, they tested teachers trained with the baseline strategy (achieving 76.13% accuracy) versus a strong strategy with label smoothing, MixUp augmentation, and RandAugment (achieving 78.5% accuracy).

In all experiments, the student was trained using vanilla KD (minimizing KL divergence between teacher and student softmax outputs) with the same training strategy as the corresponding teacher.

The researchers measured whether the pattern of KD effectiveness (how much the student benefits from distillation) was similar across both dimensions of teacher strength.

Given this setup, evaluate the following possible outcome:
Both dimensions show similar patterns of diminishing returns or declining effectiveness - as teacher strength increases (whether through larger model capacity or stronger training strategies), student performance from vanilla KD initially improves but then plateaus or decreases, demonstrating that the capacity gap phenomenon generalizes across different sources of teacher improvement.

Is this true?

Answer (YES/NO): YES